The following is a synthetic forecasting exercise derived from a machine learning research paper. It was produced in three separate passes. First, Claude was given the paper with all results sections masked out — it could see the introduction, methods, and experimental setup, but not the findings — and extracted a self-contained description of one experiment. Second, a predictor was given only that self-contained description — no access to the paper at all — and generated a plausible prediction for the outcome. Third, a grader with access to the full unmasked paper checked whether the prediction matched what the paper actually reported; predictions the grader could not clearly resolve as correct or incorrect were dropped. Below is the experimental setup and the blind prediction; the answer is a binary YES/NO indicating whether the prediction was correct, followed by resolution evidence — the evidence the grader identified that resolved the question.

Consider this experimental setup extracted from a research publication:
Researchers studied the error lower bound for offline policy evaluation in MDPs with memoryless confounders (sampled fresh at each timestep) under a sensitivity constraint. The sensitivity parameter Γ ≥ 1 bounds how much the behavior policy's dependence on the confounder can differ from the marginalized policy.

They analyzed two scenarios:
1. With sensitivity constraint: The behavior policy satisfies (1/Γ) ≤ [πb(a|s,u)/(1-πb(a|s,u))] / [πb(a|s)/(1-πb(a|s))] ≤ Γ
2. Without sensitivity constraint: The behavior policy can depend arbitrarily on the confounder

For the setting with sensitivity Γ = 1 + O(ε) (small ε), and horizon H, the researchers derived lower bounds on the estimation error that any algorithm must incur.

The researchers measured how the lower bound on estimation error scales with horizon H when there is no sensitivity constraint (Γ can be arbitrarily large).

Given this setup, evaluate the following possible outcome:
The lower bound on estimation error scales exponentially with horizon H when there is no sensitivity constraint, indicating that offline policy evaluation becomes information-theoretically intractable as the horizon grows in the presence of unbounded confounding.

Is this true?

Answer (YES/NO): NO